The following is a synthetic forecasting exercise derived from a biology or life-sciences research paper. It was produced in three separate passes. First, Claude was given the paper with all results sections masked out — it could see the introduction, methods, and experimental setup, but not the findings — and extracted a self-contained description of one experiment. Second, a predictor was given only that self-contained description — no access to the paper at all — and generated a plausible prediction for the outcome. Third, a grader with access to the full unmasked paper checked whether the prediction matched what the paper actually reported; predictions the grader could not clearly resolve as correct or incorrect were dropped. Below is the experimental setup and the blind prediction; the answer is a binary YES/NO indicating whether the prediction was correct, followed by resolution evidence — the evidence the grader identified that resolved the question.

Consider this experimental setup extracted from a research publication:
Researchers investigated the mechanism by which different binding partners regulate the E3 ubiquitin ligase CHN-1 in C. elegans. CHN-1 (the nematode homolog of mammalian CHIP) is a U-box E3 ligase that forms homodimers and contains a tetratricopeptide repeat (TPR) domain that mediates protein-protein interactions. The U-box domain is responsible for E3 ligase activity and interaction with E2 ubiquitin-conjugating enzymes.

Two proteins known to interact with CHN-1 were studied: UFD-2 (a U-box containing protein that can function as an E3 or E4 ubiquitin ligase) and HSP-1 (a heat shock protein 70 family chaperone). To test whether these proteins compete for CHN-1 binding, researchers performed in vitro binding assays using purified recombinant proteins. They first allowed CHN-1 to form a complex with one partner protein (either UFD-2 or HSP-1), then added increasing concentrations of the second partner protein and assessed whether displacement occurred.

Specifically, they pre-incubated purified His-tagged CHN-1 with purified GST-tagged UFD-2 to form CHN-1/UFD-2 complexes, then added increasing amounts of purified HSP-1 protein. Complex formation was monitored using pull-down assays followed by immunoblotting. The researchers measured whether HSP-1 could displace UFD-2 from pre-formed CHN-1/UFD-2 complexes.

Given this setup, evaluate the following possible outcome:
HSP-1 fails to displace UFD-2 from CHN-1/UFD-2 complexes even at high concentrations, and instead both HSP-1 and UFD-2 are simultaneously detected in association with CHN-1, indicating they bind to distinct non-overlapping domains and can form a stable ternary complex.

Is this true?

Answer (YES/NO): NO